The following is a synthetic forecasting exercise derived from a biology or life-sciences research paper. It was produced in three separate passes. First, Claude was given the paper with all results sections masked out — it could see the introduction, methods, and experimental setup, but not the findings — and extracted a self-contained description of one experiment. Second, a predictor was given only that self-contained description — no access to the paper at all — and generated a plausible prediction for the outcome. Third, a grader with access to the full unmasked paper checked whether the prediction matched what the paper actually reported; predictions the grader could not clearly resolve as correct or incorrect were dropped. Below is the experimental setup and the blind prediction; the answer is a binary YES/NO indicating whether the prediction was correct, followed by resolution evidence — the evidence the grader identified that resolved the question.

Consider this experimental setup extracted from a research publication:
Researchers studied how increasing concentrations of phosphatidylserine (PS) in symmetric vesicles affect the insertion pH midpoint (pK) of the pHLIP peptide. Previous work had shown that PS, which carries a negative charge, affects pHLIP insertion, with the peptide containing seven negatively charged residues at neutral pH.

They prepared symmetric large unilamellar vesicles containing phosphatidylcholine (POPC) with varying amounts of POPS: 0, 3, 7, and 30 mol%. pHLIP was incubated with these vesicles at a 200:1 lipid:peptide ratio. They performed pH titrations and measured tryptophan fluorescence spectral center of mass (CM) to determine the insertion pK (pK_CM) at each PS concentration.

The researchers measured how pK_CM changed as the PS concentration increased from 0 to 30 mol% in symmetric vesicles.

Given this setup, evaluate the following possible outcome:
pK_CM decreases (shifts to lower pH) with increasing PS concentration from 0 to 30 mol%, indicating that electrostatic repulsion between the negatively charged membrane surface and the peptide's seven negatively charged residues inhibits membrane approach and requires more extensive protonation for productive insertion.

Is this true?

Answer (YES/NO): YES